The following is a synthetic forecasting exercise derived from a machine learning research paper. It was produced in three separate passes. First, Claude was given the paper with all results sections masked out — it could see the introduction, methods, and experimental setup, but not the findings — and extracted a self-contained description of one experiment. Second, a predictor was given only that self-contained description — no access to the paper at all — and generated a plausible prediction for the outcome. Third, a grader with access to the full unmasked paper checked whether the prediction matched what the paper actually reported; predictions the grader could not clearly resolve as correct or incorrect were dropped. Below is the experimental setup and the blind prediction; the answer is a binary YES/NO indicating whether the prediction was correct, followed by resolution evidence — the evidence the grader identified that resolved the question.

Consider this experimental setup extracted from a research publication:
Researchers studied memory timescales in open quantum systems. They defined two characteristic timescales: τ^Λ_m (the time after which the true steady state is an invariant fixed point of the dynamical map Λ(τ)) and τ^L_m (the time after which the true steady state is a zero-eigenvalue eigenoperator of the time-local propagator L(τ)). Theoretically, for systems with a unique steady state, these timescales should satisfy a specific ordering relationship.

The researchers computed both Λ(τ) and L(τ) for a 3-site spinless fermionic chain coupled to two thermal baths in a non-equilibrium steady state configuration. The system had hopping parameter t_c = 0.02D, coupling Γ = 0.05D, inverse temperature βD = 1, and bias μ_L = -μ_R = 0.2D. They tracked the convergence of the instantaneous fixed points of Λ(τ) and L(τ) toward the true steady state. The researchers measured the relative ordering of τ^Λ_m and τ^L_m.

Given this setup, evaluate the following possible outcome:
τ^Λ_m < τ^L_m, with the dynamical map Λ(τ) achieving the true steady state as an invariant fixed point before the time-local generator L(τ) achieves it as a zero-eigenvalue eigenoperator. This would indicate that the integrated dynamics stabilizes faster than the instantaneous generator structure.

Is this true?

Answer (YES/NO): NO